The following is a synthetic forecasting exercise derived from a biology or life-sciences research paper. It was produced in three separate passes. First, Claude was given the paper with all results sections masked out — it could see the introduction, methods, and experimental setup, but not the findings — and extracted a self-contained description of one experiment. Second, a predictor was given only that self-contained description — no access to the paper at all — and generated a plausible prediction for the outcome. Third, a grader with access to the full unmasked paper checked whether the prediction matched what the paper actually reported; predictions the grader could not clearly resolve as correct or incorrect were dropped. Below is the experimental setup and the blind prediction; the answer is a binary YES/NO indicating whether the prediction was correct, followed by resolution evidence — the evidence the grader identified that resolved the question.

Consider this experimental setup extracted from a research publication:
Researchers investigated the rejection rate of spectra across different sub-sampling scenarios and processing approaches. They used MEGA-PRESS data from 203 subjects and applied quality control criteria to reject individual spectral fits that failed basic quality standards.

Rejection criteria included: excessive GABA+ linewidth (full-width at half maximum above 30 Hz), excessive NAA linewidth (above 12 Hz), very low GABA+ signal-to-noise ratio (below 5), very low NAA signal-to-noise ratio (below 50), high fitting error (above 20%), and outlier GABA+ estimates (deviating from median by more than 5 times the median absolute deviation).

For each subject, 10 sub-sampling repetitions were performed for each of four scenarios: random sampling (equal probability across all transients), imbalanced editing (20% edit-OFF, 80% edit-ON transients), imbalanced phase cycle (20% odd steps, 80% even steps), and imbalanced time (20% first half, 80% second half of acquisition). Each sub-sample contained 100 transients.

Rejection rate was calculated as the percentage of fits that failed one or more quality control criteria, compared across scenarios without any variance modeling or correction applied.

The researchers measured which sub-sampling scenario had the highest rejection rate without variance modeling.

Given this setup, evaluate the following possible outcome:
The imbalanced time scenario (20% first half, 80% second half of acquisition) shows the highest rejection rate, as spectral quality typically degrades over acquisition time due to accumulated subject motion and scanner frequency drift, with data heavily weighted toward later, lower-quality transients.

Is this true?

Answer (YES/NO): NO